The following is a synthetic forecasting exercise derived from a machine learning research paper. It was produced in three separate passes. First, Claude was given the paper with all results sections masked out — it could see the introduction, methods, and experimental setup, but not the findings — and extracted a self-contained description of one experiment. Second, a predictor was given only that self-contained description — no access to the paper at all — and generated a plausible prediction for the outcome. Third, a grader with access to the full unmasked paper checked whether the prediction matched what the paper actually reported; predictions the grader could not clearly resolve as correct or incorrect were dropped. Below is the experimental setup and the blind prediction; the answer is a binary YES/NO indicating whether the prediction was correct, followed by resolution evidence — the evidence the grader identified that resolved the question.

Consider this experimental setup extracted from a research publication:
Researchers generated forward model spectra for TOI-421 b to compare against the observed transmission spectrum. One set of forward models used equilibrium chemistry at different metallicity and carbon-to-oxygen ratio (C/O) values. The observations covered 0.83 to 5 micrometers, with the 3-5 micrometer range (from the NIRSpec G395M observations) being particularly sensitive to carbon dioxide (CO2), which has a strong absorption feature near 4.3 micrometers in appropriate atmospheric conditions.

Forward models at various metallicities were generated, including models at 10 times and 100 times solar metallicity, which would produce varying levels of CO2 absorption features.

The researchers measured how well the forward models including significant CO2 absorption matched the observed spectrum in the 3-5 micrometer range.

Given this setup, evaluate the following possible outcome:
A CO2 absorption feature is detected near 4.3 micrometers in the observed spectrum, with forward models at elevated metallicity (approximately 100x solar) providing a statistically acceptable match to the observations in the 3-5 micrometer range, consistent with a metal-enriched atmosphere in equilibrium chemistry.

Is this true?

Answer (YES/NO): NO